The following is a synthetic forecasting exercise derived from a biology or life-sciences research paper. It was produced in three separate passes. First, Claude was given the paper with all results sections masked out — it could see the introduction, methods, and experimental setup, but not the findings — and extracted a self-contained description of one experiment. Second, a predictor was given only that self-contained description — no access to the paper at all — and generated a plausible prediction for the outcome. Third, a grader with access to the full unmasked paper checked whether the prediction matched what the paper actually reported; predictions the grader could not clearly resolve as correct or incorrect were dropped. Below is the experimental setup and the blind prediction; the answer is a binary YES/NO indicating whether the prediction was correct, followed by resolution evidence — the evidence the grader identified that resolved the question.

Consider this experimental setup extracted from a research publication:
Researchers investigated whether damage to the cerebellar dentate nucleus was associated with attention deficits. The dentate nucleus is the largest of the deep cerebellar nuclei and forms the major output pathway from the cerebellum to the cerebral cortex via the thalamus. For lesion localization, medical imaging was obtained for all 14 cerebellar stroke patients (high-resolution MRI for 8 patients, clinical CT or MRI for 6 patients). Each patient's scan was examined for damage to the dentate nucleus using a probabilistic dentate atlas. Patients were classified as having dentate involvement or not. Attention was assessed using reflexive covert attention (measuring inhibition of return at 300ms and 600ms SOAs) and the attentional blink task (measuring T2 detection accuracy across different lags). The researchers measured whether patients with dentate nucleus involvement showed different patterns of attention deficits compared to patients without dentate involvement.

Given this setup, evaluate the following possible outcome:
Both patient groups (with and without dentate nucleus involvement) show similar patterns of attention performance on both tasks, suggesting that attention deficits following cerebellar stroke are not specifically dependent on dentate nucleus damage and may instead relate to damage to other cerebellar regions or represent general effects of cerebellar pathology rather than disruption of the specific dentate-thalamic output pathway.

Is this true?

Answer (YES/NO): YES